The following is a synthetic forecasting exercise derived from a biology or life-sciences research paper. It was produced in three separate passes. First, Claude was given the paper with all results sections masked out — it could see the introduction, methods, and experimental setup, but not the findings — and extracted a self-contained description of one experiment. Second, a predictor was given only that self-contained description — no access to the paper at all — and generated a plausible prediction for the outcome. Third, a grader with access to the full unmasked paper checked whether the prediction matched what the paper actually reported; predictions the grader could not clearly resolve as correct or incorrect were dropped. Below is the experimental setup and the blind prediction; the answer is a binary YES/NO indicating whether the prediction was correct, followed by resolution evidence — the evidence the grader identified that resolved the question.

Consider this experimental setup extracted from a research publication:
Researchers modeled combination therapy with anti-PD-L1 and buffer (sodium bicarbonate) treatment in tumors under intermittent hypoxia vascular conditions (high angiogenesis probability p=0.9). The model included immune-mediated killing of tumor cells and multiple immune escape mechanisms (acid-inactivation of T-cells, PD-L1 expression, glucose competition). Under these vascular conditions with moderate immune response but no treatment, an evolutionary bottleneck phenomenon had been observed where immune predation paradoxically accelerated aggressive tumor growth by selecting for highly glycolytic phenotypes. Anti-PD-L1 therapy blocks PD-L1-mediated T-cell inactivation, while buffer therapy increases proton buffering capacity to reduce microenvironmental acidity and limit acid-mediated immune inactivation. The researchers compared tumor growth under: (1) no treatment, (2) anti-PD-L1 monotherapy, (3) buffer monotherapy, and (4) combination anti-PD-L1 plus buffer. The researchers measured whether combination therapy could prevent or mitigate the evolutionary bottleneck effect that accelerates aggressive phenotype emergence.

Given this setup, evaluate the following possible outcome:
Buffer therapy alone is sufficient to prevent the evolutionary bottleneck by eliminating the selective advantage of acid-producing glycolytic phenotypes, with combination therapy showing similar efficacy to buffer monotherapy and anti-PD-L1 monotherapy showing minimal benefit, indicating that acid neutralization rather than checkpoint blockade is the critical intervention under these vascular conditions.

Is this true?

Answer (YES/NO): NO